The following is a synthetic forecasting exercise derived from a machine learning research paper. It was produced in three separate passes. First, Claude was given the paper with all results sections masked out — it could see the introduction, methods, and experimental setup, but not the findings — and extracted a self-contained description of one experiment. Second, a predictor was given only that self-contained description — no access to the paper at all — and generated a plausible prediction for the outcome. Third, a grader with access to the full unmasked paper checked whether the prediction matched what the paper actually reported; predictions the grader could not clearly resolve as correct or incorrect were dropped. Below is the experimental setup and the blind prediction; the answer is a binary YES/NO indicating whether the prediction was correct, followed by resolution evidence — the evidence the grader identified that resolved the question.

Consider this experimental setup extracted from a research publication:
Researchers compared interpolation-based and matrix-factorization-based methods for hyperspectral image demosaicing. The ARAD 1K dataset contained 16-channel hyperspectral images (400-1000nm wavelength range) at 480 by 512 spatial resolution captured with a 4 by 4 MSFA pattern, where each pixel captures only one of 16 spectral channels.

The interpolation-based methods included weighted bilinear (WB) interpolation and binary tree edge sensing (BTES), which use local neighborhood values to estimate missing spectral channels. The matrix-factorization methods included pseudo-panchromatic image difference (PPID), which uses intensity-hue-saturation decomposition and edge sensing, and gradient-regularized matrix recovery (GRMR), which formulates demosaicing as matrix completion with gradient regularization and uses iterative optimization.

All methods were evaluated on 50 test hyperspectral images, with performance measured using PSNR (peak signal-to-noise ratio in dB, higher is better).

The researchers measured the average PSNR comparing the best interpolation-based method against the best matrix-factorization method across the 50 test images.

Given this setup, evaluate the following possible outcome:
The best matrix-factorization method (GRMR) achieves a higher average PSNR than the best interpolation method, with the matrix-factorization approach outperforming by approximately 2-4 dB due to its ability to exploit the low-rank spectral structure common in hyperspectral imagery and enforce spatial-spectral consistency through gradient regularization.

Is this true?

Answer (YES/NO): NO